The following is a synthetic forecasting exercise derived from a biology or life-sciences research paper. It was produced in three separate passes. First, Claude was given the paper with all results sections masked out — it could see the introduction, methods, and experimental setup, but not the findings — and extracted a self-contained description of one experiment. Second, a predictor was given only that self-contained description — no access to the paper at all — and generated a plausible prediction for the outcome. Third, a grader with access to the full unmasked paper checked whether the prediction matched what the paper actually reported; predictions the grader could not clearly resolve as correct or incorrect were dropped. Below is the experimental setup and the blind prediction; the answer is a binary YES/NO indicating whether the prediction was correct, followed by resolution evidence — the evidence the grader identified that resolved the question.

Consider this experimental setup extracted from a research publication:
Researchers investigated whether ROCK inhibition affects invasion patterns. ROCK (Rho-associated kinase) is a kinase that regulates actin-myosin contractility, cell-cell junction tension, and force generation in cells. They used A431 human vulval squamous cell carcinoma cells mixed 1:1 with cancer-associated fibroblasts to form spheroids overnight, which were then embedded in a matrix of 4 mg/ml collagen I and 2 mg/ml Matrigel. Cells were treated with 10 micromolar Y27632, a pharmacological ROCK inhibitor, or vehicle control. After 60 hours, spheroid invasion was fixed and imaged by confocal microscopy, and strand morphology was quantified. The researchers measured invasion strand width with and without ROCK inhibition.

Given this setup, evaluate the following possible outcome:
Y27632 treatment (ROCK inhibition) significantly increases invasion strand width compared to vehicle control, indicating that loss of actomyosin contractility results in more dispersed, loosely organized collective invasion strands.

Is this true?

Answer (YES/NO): NO